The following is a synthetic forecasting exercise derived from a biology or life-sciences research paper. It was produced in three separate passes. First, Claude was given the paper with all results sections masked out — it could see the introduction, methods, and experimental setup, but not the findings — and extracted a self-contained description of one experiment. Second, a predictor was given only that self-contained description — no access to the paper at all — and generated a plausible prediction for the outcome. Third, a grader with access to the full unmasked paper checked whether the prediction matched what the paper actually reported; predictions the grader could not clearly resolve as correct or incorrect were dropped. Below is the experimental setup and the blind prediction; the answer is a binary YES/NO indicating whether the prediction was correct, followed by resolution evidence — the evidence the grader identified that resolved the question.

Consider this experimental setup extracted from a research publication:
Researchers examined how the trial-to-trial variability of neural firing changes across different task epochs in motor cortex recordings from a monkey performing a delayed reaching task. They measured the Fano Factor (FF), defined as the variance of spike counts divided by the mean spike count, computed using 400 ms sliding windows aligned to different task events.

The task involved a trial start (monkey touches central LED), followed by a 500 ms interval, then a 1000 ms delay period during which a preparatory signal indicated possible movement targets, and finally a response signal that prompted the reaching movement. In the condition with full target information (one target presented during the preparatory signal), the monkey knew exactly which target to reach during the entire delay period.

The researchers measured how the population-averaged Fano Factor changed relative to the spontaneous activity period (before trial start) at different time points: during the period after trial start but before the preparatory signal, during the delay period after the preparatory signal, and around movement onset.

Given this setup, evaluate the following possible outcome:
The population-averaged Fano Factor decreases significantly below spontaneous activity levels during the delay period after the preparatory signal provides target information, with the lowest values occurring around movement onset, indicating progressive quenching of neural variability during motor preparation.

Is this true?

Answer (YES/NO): NO